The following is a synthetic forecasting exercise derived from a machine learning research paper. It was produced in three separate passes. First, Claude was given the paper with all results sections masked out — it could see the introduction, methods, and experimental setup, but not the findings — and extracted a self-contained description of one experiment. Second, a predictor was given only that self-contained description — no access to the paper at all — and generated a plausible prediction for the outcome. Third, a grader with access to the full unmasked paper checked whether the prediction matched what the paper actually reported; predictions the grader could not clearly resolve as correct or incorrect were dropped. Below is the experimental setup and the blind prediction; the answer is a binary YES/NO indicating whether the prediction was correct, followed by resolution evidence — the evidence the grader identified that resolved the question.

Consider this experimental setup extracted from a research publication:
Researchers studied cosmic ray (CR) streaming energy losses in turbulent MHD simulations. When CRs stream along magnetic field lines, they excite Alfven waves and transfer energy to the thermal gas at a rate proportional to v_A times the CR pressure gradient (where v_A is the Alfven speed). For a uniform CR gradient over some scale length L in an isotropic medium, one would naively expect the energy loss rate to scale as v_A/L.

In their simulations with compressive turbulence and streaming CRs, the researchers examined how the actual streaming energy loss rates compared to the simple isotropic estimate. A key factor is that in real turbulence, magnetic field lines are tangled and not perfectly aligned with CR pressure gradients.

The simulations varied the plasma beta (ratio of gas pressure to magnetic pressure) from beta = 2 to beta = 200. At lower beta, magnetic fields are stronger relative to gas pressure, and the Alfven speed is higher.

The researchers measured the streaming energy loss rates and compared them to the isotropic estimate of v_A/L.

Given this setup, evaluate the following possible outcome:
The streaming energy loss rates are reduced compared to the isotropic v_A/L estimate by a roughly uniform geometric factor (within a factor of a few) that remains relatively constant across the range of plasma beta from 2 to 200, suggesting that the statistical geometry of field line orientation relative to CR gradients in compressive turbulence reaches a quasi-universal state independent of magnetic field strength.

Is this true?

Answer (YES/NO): NO